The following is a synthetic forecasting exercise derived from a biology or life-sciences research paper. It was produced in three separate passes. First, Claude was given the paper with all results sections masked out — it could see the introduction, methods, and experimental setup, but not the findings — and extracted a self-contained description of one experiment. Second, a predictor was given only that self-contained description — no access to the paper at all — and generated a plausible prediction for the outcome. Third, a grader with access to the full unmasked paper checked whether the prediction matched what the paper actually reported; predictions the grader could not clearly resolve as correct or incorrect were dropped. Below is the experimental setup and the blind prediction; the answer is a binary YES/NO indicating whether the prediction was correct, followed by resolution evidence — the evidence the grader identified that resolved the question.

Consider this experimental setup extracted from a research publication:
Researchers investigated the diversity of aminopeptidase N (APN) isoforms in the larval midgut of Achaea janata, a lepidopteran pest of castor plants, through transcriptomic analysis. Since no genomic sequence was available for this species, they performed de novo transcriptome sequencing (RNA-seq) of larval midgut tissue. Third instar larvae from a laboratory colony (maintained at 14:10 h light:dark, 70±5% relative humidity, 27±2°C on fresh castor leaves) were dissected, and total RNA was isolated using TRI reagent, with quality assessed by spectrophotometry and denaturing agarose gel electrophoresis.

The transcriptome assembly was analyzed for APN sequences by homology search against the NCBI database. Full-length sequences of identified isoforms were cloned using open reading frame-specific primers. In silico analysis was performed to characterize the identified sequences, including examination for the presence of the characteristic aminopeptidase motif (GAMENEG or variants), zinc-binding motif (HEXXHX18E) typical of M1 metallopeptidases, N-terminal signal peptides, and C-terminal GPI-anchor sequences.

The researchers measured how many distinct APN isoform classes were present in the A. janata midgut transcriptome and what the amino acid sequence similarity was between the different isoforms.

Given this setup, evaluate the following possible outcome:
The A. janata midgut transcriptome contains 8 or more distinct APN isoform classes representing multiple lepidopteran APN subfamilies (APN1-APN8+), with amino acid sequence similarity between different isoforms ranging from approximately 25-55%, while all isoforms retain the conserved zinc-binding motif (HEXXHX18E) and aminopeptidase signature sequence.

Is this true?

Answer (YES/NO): NO